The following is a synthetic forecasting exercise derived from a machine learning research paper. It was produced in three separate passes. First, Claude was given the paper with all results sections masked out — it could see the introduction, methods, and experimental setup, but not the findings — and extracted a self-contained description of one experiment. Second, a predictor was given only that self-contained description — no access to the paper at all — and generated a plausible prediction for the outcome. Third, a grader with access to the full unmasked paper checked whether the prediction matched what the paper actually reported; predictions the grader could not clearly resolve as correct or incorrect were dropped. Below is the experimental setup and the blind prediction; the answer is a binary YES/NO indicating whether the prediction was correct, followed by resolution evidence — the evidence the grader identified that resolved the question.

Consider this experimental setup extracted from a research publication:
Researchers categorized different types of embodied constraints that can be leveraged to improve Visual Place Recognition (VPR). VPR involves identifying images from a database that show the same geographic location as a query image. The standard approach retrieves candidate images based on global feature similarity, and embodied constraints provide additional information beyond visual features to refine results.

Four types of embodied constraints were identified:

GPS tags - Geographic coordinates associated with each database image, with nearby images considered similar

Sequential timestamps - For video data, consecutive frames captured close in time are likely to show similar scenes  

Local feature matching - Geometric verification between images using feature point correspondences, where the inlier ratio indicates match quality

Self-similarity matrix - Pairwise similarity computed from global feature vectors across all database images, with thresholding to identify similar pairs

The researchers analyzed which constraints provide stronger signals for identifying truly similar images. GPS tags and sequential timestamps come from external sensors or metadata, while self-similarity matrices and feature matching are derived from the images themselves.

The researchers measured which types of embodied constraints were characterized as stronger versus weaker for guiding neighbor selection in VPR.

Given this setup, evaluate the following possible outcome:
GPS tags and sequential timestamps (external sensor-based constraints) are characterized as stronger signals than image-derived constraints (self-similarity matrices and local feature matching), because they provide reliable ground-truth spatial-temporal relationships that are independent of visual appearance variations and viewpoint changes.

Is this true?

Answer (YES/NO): YES